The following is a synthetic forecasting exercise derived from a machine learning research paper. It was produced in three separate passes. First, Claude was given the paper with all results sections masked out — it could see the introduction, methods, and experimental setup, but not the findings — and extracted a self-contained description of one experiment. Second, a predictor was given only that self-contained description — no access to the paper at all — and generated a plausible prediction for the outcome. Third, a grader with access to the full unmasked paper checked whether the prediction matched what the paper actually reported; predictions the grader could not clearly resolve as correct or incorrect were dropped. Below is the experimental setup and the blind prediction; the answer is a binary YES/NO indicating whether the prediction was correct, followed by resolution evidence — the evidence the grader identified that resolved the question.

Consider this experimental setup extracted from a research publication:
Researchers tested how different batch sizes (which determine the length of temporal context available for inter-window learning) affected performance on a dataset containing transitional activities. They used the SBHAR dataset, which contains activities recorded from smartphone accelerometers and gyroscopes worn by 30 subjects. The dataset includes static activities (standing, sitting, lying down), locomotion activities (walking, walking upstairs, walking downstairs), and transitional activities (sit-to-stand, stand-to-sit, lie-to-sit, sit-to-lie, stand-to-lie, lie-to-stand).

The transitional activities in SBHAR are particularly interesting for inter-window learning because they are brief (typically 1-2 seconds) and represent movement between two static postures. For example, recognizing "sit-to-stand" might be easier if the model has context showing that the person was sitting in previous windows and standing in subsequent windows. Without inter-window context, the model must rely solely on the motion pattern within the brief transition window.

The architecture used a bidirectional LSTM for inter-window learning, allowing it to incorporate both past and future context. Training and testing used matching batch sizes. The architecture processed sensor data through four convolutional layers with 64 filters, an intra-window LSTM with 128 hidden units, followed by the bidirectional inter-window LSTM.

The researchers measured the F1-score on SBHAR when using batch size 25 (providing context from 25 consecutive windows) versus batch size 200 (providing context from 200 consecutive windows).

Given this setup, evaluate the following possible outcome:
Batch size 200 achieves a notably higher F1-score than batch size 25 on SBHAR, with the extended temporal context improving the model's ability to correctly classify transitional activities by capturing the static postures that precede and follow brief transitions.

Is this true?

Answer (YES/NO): YES